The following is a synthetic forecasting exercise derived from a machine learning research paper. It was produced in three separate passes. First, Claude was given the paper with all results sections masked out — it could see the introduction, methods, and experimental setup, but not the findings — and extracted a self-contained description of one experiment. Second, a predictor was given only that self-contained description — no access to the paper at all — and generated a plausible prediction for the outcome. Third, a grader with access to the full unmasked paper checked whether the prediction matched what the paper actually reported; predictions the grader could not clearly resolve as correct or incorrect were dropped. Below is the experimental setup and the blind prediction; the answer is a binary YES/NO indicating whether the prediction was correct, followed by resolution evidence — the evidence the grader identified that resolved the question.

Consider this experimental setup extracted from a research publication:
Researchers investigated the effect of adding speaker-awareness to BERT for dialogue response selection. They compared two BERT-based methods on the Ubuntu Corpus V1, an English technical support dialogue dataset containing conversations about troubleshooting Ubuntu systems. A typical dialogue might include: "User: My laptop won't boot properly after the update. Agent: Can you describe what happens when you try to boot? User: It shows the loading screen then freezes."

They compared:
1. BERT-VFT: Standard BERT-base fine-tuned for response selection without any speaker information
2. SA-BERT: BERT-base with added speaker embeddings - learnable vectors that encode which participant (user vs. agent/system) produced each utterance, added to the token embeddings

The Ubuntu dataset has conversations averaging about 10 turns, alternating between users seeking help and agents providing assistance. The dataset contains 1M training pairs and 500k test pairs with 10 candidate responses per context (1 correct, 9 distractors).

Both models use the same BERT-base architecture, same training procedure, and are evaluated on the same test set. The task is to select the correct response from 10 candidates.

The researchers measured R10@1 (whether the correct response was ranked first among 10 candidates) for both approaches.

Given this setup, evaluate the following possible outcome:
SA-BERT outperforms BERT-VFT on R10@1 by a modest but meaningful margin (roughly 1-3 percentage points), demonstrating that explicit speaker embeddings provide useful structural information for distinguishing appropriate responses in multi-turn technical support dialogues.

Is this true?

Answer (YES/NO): NO